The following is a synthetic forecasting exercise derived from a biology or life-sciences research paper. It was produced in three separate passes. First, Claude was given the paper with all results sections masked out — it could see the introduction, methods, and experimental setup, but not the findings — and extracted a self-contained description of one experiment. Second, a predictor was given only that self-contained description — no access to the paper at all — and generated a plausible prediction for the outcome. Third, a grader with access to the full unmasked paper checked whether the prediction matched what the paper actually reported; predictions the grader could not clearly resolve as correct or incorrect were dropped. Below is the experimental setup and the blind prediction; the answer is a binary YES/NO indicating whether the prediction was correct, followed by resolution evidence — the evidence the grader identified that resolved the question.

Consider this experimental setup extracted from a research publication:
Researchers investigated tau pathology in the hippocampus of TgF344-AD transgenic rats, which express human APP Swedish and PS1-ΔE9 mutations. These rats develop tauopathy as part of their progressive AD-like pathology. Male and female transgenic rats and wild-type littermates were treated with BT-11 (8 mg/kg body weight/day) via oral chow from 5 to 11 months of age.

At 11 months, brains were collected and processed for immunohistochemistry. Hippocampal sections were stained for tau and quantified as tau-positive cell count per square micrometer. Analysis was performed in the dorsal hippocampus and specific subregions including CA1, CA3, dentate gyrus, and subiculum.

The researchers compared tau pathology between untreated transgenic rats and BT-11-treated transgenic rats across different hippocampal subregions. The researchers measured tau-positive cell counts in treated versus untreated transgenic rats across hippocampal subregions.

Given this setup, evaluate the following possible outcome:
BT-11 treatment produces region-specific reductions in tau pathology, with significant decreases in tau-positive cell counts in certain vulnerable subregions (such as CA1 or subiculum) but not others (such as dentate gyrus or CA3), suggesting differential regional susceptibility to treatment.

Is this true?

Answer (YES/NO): NO